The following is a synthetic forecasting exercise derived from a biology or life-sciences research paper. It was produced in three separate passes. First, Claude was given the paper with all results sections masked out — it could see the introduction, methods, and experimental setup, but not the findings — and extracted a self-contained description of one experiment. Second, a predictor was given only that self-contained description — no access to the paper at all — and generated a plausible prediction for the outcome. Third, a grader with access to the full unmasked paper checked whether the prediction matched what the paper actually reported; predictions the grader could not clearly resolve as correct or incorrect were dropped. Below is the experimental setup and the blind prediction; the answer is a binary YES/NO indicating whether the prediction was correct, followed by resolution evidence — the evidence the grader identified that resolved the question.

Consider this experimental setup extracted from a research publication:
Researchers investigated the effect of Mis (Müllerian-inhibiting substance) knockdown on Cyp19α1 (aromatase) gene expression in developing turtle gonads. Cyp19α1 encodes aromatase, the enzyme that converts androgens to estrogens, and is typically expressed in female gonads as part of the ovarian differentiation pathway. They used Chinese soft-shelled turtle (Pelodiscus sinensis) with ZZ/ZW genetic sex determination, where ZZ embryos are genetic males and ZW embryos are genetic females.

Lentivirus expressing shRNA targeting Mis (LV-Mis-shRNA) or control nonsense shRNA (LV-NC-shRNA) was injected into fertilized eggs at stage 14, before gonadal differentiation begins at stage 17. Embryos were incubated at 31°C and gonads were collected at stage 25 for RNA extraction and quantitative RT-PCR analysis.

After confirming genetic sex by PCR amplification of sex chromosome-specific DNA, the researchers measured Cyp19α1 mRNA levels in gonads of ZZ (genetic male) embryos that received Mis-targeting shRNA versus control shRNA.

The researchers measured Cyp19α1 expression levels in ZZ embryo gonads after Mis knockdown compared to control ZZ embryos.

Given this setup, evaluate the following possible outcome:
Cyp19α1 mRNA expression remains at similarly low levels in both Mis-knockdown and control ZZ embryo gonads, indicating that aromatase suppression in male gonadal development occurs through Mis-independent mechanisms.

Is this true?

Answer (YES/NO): NO